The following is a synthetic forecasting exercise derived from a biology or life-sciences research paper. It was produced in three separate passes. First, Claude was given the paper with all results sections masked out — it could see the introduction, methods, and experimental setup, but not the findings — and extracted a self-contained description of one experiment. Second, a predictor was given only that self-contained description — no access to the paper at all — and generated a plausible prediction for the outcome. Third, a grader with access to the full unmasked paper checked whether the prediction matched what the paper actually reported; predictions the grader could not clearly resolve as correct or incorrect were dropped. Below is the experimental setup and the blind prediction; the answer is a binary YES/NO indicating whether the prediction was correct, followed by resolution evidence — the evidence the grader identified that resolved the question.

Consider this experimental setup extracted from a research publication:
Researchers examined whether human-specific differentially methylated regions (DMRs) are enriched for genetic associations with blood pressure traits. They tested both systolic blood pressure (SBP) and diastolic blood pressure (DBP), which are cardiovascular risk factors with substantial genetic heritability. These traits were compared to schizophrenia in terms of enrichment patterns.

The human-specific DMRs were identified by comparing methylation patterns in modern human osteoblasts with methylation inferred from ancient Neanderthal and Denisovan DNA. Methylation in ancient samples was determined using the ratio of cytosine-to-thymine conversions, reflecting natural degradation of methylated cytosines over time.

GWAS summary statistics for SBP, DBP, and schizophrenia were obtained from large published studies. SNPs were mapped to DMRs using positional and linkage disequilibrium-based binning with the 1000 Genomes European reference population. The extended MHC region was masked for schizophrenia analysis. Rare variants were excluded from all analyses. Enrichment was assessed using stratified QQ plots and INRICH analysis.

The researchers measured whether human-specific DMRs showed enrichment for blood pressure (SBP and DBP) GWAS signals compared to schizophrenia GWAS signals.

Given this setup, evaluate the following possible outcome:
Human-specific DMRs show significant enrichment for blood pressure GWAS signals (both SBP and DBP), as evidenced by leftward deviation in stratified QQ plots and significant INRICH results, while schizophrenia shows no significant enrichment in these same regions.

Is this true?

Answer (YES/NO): NO